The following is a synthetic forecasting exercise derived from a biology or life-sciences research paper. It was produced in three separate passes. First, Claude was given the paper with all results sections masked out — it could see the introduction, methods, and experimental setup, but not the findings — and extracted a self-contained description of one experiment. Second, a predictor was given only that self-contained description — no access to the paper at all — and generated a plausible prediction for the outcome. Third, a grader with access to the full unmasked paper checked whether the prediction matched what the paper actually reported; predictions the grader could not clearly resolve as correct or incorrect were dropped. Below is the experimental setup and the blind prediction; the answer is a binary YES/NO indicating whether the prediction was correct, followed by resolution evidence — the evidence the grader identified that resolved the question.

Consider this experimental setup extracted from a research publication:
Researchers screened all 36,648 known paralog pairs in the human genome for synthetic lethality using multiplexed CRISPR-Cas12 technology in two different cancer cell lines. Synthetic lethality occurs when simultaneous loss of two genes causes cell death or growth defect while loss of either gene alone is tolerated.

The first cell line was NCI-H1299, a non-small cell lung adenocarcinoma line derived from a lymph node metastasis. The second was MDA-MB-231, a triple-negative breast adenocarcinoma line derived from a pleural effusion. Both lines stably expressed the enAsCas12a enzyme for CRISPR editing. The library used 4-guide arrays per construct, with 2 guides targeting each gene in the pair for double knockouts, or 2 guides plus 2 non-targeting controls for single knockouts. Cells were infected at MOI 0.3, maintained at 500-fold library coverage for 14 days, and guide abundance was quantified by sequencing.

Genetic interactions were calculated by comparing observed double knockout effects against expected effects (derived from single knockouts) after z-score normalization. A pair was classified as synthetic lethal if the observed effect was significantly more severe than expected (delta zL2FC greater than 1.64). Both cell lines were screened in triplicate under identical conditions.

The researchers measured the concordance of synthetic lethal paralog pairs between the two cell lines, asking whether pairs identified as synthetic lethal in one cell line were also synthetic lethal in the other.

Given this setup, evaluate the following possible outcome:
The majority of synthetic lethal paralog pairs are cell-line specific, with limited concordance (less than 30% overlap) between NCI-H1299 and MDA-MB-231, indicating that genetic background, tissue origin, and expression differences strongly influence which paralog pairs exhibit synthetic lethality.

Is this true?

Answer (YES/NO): YES